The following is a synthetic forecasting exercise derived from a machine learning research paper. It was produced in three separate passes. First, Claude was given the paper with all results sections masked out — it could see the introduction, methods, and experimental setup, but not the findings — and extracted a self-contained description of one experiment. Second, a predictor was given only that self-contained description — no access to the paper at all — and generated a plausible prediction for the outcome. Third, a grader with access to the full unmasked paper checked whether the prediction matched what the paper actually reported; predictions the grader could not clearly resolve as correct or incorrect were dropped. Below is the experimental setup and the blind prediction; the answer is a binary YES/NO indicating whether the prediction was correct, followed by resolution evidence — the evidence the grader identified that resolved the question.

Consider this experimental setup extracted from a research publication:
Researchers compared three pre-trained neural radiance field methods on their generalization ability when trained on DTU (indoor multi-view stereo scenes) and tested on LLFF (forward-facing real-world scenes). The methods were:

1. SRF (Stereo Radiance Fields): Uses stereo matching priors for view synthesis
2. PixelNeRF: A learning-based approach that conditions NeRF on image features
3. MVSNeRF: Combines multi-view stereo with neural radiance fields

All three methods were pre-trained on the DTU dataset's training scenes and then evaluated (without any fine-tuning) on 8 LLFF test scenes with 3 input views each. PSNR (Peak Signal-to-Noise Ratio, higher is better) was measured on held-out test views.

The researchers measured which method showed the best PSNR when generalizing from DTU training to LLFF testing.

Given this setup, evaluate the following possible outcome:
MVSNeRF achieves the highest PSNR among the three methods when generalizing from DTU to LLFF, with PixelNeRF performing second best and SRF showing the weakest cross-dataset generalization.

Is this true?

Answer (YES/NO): NO